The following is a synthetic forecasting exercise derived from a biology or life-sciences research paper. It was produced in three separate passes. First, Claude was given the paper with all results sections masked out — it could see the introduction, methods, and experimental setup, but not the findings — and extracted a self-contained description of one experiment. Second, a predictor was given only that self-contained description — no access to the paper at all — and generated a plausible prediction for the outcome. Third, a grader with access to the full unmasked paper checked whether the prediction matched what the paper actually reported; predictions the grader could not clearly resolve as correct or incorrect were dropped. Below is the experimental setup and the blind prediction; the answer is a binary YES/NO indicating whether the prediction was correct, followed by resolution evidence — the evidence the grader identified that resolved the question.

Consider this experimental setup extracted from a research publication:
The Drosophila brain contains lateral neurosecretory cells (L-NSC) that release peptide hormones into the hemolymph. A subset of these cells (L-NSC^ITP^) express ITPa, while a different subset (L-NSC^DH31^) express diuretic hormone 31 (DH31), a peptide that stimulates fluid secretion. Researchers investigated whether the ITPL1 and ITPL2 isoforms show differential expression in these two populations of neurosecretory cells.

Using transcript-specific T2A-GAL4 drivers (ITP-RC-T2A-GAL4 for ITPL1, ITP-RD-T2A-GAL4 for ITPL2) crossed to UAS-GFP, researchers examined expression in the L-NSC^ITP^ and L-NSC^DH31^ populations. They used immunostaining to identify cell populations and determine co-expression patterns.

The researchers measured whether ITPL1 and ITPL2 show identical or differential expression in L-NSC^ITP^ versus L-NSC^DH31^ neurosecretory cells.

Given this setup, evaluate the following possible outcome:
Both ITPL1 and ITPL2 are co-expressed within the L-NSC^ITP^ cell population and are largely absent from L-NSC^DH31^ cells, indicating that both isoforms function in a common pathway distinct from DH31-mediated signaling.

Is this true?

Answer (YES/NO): NO